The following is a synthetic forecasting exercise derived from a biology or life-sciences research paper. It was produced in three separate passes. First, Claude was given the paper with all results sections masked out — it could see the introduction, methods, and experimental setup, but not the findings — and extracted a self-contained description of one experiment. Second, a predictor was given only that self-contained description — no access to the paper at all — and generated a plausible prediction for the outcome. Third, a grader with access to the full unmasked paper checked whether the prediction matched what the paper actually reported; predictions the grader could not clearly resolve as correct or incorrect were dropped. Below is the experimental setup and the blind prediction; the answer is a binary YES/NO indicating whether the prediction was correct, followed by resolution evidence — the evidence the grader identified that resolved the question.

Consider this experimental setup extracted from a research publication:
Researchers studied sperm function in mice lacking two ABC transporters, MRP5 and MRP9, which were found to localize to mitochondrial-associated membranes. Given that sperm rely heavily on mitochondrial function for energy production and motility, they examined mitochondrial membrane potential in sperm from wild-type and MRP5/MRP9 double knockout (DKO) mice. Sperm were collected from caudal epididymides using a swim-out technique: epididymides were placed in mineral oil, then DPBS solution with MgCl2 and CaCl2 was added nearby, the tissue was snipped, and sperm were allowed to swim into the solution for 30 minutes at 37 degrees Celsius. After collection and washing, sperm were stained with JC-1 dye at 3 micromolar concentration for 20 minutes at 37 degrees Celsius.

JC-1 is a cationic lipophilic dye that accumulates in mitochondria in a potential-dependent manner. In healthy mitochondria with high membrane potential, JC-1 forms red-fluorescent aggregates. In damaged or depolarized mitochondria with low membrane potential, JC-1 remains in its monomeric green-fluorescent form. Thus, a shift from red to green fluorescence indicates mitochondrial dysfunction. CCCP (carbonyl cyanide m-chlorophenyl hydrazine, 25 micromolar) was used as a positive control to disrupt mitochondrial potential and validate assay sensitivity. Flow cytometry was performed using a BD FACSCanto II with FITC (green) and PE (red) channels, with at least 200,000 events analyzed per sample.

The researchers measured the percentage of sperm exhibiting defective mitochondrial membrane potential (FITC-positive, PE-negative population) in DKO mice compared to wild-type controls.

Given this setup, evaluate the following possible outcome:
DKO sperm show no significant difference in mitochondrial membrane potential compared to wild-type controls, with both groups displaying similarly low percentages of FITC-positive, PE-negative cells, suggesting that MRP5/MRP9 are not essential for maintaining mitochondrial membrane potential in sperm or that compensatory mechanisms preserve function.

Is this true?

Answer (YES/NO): NO